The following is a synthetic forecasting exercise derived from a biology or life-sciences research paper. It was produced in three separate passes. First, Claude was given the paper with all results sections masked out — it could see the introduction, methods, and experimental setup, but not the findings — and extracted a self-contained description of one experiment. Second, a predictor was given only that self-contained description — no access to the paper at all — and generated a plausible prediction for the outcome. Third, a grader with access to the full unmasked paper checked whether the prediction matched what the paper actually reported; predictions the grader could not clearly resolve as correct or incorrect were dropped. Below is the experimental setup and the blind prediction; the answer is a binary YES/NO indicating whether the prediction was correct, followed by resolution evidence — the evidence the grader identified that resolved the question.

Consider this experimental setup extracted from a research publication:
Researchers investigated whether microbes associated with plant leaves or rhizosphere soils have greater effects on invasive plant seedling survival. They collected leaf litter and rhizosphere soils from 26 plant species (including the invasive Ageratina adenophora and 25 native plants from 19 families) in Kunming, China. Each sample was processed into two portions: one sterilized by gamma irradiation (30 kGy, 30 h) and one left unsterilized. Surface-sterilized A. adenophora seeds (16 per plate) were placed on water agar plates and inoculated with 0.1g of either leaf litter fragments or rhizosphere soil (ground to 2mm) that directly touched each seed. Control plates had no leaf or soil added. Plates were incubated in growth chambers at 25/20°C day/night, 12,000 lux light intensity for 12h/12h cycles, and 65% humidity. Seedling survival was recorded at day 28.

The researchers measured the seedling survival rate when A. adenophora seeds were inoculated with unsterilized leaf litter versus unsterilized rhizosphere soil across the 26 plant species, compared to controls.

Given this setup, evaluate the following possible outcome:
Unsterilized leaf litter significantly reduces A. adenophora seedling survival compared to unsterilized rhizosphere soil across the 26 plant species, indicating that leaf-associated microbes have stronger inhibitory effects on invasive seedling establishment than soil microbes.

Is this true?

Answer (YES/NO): YES